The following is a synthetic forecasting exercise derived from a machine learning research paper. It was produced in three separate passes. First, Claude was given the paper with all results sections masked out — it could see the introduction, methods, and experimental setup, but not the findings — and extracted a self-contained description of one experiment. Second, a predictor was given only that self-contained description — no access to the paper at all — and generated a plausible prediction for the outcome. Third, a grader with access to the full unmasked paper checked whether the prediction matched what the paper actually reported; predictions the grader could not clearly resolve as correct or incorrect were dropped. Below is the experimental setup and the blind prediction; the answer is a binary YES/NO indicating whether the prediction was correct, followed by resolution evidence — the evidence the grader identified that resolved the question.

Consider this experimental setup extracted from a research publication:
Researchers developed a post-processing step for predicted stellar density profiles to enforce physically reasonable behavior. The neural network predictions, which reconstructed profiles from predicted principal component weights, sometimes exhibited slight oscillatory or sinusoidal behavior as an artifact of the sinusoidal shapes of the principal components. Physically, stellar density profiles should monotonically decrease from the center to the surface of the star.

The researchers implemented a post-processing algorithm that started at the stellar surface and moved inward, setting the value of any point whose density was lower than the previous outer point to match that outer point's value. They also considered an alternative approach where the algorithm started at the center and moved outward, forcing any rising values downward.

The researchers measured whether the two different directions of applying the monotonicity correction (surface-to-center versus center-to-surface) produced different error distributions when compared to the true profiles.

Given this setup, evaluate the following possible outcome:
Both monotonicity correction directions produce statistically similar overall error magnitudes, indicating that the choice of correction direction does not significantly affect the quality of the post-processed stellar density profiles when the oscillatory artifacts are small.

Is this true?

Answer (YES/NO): YES